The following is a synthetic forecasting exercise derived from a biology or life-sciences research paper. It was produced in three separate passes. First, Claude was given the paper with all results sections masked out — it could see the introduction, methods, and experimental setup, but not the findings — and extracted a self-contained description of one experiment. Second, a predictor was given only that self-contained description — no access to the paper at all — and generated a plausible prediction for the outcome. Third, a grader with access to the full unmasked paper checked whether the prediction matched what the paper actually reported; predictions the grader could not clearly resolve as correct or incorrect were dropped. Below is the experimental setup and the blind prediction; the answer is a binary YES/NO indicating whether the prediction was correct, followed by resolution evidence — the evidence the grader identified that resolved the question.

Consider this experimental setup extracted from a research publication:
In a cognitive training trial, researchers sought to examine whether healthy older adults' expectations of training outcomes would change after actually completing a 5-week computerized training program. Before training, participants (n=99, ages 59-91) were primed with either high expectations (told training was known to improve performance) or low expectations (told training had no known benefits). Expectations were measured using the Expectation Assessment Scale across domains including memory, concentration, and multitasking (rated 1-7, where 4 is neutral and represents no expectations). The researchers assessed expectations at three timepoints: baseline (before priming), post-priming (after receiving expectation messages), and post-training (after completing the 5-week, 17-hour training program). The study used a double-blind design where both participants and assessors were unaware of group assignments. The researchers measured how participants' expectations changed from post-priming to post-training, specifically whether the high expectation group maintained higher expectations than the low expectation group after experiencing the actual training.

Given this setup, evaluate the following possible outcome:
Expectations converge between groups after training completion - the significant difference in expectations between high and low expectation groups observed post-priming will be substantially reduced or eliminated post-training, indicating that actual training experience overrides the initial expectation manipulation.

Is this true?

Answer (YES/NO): YES